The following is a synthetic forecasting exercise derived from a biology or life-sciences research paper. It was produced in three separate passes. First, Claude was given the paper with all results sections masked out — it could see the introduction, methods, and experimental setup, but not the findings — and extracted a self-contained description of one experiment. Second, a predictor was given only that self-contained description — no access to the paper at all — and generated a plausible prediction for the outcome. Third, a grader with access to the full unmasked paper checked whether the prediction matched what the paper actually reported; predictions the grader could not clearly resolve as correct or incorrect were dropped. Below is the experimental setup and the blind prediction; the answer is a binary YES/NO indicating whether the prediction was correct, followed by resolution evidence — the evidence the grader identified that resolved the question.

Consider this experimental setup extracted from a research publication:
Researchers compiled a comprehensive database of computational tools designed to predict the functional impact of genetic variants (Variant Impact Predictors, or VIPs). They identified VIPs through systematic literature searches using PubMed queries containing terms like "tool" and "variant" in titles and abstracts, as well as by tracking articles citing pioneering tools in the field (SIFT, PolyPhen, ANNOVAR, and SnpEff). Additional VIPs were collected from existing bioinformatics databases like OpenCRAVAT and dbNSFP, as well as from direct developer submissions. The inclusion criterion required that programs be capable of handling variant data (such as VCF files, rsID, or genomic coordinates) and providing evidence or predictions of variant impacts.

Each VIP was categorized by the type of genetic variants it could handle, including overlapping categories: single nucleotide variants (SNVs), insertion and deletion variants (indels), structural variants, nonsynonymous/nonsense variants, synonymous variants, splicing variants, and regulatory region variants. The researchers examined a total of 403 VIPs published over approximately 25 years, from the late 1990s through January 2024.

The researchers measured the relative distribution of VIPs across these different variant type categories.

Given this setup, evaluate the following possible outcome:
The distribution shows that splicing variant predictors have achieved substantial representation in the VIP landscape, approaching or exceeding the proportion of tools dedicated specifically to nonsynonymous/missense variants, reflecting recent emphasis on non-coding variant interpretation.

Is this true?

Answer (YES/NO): NO